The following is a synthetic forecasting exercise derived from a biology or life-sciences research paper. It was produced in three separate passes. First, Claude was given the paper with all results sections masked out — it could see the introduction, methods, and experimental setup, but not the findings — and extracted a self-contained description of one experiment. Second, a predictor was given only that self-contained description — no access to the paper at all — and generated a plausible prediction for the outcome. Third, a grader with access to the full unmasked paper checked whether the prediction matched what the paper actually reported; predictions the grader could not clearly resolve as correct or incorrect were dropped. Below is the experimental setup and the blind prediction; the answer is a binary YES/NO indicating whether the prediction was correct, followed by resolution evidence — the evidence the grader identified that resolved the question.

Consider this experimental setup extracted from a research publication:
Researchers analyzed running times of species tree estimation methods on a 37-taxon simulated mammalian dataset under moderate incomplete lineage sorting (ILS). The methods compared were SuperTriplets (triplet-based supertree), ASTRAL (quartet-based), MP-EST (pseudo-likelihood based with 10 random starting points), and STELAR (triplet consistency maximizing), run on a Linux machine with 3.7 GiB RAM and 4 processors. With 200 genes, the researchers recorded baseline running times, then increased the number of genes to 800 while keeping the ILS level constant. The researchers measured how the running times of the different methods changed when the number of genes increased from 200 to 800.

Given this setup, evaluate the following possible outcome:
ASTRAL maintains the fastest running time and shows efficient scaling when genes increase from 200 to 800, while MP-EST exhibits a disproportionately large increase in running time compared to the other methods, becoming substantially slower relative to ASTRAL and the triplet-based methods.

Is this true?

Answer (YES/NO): NO